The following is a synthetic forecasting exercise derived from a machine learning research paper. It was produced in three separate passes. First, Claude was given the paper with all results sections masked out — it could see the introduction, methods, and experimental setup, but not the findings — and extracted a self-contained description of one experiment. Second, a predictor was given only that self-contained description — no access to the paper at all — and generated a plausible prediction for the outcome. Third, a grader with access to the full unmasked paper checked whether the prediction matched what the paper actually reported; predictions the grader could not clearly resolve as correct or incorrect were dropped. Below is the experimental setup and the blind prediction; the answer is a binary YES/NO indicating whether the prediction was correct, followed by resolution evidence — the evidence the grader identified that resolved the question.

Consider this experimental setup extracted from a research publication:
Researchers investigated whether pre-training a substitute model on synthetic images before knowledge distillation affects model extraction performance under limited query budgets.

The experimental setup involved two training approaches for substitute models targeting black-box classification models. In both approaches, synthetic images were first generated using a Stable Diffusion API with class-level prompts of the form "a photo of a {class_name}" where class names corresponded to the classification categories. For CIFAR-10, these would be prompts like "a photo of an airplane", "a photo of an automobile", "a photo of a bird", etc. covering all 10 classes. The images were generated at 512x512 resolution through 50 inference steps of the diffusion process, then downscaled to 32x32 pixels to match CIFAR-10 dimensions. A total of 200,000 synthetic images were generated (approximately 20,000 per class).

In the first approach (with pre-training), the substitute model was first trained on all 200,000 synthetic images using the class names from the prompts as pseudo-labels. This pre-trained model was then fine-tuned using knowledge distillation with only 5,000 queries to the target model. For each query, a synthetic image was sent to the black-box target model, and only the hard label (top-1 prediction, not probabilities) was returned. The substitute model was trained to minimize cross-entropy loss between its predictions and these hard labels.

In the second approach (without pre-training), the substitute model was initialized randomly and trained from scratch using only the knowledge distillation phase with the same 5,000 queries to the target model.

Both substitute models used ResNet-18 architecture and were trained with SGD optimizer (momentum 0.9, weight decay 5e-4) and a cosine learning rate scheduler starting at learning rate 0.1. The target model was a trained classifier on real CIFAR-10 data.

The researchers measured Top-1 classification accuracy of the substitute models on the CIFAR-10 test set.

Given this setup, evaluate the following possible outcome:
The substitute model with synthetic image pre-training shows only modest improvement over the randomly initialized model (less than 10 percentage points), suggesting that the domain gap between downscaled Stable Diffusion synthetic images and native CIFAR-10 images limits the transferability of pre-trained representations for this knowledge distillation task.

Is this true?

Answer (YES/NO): NO